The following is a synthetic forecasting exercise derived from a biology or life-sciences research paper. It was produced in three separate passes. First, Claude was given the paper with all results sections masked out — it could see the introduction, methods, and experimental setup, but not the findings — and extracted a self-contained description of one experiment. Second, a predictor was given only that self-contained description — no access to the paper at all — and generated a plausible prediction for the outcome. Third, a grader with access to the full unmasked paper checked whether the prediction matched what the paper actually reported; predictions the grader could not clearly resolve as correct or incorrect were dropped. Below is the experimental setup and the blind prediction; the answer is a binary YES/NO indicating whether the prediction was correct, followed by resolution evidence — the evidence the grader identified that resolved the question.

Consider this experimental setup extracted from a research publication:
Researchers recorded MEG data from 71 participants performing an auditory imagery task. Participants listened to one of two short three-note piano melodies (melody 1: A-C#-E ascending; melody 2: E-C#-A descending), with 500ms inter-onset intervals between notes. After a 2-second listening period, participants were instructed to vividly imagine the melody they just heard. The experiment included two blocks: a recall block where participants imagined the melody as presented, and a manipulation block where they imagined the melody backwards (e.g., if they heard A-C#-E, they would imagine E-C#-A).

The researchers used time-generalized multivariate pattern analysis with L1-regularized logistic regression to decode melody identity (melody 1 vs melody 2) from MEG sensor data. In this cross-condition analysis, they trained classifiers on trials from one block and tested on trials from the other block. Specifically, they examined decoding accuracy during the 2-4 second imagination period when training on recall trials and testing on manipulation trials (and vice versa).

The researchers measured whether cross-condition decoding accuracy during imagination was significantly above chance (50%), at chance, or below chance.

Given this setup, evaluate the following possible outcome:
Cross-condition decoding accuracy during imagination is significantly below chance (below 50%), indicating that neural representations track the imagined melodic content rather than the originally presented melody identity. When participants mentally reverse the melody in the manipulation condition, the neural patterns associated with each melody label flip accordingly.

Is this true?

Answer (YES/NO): YES